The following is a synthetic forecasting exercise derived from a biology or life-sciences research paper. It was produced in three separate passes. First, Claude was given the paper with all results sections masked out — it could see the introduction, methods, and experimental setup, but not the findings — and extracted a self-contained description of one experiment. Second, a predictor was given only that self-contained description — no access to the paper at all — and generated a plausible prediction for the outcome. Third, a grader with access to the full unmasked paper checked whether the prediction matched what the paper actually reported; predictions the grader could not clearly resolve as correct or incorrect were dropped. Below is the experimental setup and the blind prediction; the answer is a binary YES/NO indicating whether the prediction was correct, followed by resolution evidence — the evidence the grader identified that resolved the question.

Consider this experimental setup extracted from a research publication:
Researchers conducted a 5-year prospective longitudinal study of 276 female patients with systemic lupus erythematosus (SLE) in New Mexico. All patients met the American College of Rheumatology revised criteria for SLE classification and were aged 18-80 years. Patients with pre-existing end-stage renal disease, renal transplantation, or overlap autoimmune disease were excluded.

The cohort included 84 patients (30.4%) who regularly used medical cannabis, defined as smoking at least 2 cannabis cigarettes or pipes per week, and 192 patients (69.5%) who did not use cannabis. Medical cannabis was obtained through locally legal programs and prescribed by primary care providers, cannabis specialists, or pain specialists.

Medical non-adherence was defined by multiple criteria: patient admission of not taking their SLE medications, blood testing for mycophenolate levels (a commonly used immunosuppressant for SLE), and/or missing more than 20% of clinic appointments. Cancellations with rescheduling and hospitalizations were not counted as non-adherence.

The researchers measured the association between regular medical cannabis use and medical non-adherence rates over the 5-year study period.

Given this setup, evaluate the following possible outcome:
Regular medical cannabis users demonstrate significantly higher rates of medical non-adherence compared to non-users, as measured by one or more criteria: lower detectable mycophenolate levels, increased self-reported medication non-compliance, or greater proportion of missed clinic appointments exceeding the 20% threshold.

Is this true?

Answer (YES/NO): YES